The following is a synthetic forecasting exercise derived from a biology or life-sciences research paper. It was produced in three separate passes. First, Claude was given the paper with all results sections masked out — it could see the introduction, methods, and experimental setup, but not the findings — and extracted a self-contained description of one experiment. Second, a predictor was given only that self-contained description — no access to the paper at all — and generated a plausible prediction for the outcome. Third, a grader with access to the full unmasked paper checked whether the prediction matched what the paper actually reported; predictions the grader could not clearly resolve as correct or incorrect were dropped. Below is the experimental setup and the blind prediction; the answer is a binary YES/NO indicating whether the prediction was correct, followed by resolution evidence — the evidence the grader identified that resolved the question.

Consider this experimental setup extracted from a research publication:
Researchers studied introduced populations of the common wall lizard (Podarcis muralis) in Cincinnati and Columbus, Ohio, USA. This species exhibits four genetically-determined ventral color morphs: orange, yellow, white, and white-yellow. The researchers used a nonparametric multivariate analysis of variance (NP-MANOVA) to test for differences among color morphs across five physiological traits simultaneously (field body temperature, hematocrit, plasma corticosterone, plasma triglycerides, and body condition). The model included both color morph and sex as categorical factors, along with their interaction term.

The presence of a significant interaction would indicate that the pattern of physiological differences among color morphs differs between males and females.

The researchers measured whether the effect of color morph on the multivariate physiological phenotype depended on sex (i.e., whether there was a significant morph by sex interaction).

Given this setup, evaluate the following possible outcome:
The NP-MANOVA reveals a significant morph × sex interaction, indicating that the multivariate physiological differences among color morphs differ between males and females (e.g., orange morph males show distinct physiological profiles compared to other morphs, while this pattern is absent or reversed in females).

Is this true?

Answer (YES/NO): NO